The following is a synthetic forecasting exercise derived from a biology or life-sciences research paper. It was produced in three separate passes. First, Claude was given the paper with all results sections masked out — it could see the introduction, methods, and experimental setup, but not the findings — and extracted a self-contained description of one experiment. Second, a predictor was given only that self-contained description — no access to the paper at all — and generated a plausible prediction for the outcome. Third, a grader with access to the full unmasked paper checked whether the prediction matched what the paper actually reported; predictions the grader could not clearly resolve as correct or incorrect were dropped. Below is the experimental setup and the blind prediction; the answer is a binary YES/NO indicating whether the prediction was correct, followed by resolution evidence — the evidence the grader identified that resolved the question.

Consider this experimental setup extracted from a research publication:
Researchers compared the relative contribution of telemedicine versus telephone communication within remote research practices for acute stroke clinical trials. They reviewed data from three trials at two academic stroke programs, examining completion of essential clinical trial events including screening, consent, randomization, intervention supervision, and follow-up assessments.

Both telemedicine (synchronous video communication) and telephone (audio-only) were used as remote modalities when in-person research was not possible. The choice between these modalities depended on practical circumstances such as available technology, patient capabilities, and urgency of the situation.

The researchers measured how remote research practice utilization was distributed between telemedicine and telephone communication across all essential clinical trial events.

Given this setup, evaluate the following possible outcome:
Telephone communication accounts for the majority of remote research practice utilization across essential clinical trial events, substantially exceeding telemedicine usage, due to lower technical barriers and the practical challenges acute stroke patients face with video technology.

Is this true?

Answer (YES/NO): YES